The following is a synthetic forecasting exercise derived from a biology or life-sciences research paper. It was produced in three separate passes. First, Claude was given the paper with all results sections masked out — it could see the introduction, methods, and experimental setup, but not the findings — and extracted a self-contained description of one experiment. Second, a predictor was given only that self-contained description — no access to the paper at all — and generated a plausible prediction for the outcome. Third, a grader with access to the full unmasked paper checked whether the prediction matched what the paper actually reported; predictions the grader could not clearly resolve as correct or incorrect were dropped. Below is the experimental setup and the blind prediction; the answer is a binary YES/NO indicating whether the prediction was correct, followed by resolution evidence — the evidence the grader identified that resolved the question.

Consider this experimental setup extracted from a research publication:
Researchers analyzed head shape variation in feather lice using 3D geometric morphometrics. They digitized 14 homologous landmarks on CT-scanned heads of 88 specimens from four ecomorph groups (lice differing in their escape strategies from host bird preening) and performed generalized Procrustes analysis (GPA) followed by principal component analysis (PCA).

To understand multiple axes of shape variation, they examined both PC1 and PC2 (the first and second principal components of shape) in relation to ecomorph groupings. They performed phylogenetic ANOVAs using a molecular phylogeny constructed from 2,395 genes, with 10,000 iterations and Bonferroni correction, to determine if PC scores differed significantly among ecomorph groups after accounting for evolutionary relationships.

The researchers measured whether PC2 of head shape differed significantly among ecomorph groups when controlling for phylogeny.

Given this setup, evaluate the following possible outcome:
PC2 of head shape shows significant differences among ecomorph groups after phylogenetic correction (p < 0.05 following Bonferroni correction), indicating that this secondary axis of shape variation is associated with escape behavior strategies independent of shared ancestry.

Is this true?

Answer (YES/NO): YES